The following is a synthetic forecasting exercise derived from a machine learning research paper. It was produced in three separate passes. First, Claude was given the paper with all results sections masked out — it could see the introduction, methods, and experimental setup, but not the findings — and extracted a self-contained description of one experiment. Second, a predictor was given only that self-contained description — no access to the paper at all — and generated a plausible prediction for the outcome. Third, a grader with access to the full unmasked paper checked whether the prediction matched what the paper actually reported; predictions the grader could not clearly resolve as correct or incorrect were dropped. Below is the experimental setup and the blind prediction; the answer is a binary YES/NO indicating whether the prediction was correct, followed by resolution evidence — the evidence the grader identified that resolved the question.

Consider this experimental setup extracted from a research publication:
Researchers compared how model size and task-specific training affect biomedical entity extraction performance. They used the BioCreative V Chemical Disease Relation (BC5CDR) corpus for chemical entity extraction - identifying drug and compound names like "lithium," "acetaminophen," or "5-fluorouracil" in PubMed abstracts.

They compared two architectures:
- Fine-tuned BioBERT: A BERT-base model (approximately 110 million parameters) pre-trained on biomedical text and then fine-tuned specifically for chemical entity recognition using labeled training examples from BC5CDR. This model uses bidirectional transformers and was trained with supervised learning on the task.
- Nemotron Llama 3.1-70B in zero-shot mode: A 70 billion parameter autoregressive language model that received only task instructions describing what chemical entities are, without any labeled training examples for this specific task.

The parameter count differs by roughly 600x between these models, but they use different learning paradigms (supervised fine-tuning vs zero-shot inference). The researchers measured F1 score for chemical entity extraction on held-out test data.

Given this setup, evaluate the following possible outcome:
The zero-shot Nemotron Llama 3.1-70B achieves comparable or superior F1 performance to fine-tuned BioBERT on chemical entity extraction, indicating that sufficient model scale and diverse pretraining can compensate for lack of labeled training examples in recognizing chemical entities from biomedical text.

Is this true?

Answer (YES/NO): NO